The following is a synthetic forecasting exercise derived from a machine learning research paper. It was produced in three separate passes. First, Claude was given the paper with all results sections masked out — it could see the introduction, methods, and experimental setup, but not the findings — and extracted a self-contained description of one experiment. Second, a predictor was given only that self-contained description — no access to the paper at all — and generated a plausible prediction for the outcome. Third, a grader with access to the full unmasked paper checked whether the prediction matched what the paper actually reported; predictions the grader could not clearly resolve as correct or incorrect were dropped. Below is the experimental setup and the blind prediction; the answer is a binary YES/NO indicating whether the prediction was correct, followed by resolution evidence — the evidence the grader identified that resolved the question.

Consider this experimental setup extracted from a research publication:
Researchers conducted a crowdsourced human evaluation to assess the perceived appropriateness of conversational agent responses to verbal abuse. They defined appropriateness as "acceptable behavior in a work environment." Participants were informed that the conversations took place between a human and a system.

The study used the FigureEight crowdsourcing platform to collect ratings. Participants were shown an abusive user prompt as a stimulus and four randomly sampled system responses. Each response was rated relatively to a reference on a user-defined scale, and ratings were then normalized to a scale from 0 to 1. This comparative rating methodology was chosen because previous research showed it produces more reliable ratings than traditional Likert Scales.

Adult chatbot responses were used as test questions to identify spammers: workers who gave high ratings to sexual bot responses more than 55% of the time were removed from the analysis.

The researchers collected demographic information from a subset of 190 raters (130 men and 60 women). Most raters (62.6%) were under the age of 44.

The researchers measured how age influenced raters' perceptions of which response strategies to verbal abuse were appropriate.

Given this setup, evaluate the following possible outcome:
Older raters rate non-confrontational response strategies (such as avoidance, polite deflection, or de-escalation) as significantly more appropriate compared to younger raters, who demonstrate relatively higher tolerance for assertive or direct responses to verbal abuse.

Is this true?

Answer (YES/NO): NO